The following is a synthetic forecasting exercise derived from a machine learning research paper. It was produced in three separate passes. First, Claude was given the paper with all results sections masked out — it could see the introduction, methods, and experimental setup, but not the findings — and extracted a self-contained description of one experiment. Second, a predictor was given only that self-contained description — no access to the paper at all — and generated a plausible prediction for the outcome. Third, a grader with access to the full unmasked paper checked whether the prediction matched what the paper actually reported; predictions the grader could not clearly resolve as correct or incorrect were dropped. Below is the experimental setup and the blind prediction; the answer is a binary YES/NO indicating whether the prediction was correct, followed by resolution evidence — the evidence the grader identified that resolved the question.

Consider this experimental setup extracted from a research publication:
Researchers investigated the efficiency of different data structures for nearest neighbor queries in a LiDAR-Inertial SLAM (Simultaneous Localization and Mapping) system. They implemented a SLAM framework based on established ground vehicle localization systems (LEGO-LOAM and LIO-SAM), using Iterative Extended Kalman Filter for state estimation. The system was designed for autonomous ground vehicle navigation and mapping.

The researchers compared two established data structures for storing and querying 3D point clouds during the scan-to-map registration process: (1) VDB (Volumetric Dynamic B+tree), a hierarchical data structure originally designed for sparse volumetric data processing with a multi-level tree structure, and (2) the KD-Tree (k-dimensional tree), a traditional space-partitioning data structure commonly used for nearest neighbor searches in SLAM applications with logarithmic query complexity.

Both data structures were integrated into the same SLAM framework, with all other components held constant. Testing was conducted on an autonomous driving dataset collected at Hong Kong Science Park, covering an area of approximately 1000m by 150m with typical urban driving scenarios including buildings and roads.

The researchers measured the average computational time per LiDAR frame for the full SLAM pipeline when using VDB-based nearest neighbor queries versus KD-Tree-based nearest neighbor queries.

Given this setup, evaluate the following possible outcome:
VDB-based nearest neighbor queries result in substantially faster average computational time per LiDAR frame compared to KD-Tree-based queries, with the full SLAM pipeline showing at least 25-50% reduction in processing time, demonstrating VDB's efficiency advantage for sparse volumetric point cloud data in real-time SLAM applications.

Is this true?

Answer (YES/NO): NO